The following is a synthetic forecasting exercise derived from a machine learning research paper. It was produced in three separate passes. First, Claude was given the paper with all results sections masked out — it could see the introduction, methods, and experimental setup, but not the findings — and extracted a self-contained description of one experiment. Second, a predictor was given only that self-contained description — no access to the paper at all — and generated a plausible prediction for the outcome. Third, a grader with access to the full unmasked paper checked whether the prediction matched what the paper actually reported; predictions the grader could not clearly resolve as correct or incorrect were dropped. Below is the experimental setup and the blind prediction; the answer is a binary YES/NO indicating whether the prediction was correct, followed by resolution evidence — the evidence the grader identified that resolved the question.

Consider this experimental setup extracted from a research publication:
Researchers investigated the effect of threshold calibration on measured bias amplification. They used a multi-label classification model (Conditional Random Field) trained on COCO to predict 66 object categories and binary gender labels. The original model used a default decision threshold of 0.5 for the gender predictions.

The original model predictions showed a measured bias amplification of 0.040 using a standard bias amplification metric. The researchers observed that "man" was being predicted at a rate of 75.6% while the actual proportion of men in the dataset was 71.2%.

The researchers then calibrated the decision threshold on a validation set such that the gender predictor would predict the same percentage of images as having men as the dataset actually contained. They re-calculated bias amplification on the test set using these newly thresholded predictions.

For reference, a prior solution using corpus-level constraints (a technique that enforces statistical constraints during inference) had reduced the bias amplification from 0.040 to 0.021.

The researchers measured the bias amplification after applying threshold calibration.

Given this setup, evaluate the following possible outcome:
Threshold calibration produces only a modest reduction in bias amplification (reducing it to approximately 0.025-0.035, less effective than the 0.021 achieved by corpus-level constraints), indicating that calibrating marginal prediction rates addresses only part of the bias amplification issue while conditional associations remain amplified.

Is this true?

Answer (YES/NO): NO